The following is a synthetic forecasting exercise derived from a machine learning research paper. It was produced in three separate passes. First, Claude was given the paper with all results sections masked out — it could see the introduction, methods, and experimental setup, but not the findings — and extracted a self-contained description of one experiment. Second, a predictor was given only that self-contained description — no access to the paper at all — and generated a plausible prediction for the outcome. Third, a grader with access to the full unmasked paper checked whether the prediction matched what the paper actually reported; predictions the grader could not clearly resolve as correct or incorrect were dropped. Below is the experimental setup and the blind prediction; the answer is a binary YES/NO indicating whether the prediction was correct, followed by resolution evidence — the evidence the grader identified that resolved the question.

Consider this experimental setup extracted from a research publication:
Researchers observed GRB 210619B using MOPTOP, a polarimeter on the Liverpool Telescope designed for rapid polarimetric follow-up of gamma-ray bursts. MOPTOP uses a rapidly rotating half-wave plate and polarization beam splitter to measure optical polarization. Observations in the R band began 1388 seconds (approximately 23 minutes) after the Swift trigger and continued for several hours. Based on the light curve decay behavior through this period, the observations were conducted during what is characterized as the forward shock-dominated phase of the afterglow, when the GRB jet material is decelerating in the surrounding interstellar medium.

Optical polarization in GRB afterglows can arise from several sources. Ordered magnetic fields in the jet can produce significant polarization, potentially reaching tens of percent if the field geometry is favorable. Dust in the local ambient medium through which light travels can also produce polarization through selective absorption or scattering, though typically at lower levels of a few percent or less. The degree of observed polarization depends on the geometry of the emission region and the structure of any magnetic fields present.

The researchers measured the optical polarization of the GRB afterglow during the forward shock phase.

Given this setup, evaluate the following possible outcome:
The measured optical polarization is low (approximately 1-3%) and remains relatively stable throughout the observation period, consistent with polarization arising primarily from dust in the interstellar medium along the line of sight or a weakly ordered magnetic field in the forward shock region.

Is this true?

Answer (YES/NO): NO